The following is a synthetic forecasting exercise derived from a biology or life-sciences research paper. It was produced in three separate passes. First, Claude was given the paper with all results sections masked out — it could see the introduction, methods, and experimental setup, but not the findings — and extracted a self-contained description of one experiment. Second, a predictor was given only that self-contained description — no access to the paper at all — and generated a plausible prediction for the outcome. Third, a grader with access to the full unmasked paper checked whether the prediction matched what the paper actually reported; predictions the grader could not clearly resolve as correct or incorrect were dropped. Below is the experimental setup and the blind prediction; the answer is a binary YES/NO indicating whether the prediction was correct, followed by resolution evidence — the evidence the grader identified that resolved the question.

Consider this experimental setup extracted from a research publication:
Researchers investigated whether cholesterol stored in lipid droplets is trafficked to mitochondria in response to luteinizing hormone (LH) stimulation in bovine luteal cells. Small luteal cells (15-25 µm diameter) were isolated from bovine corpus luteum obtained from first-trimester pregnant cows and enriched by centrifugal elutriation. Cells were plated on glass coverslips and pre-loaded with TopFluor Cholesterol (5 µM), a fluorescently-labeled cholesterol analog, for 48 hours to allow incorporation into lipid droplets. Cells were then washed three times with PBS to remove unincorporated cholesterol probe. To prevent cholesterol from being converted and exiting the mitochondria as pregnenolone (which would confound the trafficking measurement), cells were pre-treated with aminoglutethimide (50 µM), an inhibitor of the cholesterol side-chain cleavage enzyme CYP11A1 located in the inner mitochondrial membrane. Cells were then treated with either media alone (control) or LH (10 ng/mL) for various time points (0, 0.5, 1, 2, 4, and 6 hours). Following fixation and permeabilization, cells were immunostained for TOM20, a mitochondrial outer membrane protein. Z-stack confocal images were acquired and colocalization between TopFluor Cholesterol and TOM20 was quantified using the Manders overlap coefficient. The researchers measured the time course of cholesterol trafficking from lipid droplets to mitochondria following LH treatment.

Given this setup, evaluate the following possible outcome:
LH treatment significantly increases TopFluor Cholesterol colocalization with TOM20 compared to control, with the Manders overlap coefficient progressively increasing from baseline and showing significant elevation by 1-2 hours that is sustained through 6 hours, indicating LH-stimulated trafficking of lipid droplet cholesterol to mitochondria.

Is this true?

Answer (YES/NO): NO